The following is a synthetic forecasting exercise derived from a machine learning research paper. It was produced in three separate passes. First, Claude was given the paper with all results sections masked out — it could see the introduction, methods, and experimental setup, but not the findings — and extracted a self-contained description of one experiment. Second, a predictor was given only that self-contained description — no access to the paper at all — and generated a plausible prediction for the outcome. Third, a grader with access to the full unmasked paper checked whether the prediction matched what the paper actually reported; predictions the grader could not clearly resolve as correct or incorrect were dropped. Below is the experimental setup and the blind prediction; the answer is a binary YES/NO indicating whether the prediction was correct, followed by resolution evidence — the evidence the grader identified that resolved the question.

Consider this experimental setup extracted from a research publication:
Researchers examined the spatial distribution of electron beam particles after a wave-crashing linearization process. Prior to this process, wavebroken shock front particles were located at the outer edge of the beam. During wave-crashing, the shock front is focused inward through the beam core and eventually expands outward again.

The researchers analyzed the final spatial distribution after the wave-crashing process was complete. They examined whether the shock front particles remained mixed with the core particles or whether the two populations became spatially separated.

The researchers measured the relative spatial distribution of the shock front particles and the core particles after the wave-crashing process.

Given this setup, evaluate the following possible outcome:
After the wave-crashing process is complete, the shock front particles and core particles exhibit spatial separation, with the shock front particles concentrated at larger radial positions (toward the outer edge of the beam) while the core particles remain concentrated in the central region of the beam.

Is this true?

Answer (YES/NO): YES